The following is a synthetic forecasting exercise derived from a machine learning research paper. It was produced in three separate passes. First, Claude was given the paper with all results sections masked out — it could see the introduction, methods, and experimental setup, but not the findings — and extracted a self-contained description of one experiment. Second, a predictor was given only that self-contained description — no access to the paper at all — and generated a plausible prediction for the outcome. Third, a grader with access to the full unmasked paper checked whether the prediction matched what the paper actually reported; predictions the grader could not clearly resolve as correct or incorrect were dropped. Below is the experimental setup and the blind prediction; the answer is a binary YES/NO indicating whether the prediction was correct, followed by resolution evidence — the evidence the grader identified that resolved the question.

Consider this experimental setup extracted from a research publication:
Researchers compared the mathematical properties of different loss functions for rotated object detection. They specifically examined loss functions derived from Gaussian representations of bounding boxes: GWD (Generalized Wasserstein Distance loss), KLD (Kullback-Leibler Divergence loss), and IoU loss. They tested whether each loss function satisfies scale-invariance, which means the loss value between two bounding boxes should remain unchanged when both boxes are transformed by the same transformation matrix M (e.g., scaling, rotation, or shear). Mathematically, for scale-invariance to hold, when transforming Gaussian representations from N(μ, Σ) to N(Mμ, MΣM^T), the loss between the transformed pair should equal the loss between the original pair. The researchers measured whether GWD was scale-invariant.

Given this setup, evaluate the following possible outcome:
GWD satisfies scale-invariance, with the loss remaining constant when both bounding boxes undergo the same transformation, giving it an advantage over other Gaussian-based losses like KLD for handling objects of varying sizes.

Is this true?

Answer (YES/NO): NO